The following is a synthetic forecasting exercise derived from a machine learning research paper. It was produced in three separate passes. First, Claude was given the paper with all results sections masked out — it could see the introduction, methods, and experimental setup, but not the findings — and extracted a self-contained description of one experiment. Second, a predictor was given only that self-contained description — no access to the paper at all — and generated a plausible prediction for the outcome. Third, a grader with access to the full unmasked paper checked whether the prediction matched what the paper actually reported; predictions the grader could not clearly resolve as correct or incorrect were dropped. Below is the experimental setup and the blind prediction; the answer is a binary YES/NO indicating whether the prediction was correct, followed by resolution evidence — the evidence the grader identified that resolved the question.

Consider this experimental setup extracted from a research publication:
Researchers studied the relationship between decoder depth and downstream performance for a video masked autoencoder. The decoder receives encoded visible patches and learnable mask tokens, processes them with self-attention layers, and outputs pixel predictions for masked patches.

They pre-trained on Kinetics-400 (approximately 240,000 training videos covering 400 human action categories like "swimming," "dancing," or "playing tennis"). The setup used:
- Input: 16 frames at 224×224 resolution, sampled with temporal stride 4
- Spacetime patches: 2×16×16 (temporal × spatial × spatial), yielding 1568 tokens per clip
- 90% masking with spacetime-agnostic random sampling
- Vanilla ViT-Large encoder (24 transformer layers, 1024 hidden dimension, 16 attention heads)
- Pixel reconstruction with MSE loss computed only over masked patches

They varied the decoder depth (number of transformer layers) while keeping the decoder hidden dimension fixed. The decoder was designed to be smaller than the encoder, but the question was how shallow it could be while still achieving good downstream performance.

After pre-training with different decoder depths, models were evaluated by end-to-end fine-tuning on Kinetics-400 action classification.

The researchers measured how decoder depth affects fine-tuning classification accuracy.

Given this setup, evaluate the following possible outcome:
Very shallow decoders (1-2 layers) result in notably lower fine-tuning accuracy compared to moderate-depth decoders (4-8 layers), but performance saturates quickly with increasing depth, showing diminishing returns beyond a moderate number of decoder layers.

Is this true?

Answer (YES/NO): YES